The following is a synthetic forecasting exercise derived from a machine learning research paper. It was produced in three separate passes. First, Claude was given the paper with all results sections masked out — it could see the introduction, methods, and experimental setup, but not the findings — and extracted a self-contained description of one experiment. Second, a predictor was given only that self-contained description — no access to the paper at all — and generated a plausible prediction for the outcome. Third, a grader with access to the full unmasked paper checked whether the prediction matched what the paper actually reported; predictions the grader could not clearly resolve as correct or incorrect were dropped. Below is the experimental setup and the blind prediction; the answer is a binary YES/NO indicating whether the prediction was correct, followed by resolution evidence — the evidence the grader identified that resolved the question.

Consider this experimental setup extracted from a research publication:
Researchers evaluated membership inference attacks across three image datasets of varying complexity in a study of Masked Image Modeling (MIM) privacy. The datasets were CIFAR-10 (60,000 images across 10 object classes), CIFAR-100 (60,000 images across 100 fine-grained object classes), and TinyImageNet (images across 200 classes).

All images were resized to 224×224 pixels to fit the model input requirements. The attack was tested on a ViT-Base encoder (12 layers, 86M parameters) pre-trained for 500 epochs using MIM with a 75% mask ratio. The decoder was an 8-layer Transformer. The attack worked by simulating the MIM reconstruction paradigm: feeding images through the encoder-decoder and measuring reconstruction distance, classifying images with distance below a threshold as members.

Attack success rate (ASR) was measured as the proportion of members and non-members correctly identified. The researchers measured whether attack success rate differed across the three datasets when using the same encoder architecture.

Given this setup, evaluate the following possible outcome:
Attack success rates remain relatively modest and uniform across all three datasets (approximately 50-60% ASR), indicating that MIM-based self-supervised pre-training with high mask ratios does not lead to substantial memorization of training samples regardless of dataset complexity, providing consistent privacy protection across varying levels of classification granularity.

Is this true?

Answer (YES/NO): NO